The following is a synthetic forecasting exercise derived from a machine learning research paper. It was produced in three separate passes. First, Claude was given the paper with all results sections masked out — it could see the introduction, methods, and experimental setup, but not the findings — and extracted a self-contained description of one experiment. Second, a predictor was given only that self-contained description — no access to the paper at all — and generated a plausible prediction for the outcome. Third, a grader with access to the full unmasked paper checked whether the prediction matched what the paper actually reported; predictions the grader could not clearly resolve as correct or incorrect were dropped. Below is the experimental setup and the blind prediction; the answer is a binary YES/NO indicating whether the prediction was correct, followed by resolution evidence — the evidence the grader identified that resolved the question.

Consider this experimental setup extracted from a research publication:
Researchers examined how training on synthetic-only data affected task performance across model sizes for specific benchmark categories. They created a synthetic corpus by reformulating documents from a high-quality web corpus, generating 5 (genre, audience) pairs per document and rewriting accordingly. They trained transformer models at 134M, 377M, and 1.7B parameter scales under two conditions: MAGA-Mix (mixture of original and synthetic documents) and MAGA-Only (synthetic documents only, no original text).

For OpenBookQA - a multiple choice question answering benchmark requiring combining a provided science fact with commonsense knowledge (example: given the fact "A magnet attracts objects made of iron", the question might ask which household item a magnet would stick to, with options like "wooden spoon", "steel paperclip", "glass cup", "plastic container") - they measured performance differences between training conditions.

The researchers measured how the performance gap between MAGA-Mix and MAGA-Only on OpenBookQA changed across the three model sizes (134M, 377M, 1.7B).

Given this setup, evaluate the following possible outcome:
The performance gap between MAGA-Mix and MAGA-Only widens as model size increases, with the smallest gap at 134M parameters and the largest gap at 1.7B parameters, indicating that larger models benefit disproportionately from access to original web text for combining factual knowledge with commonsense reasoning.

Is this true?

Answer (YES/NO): NO